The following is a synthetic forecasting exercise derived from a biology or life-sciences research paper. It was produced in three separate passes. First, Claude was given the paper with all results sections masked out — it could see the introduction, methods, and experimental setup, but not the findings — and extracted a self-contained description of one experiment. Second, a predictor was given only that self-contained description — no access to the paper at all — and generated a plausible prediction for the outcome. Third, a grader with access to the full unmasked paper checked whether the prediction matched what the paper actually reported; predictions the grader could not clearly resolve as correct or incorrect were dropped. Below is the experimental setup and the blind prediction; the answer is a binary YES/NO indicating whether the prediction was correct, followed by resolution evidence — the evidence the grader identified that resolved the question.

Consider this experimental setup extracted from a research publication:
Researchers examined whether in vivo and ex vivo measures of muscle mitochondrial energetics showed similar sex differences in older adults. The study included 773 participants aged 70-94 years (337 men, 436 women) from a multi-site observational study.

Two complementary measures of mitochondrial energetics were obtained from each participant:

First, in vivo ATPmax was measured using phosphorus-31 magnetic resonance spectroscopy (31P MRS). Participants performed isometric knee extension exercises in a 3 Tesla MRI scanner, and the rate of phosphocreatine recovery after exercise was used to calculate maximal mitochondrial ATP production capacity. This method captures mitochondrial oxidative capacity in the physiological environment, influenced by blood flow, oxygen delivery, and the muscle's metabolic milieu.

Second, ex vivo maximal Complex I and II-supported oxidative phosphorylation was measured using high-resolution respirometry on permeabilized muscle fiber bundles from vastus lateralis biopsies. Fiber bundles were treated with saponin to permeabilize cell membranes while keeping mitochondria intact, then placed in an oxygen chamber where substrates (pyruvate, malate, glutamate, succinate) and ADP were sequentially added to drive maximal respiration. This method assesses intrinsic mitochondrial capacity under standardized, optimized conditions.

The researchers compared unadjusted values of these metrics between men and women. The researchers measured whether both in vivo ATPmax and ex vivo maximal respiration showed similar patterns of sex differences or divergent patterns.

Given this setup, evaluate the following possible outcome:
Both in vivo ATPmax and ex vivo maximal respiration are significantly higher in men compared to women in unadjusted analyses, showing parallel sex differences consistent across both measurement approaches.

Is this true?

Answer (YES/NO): YES